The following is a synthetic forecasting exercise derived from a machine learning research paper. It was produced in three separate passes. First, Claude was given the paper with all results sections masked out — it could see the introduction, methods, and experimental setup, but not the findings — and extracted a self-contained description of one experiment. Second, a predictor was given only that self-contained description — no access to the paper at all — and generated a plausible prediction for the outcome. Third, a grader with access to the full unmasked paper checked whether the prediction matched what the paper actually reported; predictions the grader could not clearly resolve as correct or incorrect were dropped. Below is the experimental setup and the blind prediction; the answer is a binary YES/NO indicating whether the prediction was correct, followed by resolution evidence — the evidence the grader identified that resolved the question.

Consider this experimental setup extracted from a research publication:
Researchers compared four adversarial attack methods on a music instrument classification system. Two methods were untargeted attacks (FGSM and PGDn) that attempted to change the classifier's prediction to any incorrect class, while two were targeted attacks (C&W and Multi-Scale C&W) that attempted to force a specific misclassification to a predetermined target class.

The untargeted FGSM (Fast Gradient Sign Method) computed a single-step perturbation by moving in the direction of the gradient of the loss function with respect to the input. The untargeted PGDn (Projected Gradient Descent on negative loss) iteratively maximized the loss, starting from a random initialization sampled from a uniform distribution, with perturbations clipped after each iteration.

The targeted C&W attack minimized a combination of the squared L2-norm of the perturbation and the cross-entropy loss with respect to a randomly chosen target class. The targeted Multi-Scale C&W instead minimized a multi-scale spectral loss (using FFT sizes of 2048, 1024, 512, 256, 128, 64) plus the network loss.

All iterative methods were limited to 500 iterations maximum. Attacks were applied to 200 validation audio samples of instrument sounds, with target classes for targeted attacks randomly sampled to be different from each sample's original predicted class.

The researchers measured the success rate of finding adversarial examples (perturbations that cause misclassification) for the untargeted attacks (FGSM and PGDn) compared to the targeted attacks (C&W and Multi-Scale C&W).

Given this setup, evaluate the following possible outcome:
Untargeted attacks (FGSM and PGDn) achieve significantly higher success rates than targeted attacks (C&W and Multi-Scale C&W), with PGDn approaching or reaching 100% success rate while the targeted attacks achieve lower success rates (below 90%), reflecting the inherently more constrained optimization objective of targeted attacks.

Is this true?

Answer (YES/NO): NO